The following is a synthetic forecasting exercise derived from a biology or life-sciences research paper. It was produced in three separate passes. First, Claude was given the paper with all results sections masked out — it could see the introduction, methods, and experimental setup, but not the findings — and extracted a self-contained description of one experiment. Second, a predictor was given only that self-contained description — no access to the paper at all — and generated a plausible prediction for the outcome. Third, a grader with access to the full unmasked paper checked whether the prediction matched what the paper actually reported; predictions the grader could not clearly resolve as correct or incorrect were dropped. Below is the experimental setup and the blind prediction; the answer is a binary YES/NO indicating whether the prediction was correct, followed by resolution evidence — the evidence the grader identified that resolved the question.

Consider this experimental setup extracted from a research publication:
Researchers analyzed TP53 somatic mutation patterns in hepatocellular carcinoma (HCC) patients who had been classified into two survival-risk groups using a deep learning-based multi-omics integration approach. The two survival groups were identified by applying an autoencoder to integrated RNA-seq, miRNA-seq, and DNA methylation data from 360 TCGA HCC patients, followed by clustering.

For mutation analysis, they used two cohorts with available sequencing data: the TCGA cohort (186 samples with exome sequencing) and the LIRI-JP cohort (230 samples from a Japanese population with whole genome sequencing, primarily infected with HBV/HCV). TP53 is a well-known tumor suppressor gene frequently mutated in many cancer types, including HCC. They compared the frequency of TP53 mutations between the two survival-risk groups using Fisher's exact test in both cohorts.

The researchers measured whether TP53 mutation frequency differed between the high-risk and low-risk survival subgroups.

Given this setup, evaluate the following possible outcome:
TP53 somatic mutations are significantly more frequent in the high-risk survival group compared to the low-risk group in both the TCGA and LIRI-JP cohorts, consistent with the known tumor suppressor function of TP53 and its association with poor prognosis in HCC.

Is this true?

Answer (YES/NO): YES